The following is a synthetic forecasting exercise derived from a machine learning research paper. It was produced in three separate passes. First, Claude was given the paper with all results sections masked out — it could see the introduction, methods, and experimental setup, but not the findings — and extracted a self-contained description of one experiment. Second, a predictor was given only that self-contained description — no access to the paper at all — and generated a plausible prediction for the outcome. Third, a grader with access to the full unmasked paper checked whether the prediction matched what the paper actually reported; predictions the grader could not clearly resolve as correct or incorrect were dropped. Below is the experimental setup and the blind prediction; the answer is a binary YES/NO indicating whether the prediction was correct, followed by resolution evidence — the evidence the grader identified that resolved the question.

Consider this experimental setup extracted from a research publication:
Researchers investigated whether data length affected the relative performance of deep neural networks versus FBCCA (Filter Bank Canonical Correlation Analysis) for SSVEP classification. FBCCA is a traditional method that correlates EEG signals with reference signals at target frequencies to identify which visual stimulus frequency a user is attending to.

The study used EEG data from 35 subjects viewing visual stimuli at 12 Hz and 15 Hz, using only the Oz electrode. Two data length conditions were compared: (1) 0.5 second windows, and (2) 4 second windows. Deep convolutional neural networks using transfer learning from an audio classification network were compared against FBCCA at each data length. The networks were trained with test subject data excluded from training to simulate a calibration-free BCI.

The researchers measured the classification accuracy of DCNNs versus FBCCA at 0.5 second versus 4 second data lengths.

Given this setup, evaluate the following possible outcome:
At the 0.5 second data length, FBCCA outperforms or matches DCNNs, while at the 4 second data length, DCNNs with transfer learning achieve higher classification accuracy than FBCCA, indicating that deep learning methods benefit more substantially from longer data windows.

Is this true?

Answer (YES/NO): NO